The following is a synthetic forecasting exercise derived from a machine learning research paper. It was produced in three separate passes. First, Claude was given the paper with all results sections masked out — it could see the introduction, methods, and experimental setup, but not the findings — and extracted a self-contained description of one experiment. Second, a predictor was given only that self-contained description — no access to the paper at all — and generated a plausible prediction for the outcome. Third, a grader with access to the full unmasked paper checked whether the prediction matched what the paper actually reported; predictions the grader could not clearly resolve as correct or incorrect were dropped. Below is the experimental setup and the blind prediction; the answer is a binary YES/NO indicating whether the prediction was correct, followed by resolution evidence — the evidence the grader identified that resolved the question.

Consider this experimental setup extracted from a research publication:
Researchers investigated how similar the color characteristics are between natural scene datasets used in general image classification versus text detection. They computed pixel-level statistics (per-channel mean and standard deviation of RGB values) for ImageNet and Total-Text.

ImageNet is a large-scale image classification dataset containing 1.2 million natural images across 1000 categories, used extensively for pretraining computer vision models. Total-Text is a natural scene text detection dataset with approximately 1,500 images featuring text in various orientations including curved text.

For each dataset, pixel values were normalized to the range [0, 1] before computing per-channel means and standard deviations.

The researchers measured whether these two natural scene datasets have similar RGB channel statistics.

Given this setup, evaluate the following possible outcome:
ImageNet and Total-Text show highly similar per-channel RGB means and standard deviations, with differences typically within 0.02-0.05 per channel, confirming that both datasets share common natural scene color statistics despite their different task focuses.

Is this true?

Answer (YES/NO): NO